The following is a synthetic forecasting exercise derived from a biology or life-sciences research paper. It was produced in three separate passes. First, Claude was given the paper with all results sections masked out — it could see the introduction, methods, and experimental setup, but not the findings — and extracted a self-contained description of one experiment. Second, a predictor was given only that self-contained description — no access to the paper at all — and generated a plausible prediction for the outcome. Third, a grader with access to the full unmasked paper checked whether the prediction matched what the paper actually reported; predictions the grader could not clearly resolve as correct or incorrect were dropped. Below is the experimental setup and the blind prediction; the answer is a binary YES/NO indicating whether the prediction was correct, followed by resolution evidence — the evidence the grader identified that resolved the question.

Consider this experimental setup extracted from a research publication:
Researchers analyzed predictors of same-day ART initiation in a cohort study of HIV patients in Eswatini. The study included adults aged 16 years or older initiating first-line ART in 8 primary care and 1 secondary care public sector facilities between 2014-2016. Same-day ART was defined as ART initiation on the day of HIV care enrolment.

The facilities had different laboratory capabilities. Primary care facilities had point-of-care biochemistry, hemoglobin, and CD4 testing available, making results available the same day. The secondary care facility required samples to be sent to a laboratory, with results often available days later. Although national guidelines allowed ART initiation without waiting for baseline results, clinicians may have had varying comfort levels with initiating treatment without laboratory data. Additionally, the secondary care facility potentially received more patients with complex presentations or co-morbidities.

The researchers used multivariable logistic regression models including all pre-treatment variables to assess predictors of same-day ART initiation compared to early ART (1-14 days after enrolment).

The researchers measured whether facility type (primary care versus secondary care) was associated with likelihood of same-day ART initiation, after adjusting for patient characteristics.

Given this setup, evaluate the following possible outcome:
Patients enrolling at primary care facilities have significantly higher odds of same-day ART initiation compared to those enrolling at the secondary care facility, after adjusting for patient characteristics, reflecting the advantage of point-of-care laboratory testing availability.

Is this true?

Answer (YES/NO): YES